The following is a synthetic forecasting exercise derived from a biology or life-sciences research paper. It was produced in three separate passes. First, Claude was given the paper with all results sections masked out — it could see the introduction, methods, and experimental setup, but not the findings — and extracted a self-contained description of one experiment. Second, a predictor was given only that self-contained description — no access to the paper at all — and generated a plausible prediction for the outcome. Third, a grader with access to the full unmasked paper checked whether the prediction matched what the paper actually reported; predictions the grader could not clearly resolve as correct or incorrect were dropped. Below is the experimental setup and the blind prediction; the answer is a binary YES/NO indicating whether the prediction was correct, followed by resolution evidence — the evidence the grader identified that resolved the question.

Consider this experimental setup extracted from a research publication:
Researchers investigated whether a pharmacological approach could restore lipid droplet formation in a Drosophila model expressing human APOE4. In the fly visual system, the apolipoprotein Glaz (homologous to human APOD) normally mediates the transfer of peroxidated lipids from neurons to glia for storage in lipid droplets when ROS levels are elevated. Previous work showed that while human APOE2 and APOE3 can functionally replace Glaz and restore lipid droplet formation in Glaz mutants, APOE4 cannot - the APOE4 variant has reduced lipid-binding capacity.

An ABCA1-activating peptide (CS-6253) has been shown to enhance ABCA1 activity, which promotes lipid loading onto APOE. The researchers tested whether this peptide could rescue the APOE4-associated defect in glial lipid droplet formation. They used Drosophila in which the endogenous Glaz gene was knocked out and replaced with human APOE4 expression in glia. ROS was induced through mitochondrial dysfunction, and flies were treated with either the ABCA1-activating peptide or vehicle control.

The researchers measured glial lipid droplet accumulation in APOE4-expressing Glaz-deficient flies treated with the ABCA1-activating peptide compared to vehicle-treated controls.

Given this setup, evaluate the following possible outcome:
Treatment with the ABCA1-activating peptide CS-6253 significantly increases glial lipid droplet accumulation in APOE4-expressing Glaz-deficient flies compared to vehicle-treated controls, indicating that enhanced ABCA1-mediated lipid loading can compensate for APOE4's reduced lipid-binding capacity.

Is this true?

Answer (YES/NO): YES